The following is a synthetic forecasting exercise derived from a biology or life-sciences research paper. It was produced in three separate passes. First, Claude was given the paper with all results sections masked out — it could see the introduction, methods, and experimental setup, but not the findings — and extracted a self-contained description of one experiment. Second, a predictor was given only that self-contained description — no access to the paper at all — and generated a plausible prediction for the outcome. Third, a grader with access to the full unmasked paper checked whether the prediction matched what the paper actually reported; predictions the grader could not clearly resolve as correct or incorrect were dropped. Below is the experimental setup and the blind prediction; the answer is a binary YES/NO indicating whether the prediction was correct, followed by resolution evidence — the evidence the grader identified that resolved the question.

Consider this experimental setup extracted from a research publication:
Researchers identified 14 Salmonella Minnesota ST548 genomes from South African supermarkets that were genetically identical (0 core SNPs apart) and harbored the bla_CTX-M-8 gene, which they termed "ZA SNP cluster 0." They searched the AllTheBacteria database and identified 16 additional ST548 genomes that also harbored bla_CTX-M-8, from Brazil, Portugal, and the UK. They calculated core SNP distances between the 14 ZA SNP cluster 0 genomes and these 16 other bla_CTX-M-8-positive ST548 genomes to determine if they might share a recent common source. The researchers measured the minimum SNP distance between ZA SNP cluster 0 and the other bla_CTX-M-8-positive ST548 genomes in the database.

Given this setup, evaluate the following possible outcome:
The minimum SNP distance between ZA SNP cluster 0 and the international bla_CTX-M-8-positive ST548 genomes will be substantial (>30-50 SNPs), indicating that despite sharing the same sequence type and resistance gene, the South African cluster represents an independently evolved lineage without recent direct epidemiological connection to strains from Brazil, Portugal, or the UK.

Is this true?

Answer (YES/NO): YES